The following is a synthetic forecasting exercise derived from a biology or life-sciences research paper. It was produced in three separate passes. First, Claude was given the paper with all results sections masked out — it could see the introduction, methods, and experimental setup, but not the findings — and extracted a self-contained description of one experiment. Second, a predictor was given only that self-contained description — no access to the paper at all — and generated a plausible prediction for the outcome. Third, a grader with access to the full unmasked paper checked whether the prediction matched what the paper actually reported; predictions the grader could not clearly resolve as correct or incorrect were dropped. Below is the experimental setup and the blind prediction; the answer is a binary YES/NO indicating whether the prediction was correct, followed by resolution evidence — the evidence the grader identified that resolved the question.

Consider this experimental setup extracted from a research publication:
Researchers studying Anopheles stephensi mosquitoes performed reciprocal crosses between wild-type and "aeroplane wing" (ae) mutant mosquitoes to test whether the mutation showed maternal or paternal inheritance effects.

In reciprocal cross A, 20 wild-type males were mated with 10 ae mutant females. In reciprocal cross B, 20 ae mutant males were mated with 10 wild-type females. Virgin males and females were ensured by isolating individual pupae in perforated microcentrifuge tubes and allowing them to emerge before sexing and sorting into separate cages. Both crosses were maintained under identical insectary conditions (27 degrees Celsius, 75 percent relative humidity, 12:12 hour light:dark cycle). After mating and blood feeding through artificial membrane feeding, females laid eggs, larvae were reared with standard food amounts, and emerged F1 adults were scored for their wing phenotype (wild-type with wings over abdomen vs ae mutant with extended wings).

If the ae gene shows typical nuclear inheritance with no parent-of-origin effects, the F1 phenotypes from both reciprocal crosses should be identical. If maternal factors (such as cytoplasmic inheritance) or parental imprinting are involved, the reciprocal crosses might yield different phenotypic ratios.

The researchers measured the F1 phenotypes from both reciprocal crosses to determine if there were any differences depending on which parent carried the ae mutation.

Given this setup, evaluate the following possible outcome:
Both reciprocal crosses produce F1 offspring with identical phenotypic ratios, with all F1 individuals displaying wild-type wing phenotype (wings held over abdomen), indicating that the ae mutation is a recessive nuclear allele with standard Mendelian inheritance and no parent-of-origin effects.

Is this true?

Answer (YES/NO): YES